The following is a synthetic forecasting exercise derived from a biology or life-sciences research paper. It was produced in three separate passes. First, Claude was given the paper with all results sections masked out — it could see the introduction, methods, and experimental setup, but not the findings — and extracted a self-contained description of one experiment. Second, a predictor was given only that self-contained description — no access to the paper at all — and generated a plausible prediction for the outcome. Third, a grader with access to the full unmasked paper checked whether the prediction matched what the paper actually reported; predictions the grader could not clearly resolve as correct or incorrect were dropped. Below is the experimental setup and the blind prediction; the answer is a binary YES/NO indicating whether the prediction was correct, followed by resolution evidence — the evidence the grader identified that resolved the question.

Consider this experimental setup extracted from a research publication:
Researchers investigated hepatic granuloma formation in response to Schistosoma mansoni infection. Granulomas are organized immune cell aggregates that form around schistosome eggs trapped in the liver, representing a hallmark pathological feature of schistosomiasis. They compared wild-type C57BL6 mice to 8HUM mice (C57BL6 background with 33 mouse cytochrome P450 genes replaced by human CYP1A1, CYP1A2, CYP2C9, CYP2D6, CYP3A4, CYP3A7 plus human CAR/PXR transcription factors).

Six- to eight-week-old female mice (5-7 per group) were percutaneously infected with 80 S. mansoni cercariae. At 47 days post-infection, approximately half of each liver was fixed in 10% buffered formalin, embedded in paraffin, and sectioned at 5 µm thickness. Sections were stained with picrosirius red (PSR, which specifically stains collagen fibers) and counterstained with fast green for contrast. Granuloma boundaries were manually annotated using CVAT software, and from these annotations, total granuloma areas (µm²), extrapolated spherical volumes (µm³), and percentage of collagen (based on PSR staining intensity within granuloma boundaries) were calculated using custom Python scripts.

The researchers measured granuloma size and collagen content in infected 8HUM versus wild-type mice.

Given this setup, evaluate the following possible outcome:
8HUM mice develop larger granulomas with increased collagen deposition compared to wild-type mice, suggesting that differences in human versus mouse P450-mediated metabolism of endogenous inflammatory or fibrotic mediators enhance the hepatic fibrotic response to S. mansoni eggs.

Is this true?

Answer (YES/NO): NO